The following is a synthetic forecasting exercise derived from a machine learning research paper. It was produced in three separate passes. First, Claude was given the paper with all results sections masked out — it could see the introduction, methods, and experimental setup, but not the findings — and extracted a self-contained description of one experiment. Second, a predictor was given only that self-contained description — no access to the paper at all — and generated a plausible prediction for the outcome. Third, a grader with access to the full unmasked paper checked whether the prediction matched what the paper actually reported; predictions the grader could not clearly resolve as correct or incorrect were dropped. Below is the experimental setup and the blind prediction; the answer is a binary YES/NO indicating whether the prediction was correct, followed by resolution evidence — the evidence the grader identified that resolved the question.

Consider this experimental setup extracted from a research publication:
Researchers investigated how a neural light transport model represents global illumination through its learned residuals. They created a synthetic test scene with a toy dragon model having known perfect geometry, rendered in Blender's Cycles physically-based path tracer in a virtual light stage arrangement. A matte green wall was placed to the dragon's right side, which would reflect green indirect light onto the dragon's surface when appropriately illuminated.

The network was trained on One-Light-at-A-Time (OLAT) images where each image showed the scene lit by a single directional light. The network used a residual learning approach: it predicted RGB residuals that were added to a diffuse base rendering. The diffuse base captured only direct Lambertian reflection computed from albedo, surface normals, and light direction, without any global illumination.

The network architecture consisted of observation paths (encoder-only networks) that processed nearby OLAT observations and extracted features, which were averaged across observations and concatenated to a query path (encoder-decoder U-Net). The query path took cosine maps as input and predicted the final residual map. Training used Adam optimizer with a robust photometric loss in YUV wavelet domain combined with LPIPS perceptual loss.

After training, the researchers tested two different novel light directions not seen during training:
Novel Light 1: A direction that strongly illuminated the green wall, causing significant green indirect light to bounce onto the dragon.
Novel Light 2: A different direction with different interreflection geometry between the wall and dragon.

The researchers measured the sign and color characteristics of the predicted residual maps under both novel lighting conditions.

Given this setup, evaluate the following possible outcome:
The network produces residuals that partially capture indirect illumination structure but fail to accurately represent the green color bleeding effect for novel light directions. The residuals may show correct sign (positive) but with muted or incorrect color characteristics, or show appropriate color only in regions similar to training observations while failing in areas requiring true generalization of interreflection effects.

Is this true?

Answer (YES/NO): NO